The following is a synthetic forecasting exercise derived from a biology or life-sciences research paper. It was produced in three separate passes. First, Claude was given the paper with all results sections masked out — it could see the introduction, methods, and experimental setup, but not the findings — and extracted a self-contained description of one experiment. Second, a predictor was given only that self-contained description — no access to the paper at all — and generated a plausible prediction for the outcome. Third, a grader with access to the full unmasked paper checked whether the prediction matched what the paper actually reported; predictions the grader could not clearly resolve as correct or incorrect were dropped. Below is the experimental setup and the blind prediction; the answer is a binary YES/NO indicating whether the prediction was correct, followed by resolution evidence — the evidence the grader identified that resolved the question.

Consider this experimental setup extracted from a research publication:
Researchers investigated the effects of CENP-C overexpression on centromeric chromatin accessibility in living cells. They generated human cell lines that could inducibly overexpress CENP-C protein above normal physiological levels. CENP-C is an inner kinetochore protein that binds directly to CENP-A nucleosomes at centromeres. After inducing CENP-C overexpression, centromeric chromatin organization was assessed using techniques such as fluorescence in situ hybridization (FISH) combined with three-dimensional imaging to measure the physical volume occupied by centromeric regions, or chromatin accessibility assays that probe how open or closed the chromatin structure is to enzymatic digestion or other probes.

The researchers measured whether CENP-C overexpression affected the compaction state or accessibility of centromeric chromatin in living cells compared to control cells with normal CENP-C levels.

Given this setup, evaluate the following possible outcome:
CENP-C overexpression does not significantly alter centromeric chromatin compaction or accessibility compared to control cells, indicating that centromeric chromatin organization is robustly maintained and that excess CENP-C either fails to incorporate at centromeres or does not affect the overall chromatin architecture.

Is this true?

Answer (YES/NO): NO